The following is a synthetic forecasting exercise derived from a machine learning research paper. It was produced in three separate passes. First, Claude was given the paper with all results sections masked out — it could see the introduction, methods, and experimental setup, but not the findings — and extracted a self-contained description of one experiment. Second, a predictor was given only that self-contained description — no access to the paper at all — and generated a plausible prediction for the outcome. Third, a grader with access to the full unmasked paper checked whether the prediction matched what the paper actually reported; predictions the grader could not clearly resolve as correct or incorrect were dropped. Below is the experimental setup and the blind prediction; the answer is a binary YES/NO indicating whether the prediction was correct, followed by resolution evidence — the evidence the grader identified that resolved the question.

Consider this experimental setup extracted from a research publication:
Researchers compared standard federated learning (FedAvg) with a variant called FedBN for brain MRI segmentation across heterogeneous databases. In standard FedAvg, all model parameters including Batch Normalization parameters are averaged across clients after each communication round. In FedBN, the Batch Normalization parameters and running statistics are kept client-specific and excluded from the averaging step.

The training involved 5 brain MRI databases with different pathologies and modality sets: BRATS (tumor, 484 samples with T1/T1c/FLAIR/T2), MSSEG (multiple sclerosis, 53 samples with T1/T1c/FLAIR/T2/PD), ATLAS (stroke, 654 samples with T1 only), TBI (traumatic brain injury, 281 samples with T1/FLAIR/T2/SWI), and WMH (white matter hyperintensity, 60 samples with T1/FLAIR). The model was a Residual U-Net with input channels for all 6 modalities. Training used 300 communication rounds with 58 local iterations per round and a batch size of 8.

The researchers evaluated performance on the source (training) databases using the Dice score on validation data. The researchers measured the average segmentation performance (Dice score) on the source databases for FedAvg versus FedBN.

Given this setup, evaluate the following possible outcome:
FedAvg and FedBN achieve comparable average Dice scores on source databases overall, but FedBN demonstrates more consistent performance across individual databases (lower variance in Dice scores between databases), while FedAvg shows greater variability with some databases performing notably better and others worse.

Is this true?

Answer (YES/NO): NO